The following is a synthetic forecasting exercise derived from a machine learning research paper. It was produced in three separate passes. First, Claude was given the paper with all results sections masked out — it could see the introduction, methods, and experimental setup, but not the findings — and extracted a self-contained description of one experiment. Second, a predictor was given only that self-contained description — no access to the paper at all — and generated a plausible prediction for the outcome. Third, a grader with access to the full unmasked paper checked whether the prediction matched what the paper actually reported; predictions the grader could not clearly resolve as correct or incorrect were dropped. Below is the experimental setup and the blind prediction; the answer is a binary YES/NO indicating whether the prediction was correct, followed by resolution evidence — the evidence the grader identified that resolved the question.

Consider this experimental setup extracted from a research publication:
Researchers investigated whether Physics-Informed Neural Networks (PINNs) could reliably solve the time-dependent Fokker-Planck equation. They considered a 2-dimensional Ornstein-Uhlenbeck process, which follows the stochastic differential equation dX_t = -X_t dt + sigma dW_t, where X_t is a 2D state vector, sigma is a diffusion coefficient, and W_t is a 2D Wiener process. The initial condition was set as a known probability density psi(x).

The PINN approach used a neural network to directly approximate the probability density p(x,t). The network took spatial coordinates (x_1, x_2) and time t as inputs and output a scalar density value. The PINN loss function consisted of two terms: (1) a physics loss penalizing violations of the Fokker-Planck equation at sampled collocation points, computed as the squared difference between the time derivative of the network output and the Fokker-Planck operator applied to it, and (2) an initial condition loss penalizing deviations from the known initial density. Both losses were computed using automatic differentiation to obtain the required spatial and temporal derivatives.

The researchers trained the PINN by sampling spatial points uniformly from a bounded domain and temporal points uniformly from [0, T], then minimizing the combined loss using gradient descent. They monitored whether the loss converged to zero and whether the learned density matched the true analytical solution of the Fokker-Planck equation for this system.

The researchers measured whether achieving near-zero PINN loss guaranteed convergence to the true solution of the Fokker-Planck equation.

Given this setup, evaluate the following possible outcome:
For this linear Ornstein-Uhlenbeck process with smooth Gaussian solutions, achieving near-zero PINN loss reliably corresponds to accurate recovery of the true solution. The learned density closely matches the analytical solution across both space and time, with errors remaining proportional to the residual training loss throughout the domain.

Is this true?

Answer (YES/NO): NO